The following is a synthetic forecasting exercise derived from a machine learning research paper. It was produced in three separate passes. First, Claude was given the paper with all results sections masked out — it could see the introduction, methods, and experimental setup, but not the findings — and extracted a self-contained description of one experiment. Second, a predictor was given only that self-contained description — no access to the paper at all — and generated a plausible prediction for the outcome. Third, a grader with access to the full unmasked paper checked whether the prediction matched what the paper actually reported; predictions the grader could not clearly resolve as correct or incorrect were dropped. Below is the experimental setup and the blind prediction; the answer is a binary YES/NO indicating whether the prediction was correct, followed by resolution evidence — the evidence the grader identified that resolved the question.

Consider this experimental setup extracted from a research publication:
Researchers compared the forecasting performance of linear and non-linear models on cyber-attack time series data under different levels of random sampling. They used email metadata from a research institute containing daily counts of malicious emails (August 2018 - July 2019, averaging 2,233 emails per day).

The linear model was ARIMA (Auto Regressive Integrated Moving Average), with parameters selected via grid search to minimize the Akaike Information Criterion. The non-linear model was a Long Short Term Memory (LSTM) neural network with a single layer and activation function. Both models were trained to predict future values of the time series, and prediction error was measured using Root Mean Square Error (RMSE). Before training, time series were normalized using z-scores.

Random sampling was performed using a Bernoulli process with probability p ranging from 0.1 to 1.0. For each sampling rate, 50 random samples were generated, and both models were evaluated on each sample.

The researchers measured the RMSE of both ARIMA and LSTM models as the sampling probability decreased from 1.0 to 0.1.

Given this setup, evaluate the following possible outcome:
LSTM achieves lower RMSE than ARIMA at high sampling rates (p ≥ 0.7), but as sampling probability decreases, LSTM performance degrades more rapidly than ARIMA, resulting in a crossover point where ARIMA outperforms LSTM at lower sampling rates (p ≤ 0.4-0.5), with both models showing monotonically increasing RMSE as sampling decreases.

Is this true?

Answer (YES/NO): NO